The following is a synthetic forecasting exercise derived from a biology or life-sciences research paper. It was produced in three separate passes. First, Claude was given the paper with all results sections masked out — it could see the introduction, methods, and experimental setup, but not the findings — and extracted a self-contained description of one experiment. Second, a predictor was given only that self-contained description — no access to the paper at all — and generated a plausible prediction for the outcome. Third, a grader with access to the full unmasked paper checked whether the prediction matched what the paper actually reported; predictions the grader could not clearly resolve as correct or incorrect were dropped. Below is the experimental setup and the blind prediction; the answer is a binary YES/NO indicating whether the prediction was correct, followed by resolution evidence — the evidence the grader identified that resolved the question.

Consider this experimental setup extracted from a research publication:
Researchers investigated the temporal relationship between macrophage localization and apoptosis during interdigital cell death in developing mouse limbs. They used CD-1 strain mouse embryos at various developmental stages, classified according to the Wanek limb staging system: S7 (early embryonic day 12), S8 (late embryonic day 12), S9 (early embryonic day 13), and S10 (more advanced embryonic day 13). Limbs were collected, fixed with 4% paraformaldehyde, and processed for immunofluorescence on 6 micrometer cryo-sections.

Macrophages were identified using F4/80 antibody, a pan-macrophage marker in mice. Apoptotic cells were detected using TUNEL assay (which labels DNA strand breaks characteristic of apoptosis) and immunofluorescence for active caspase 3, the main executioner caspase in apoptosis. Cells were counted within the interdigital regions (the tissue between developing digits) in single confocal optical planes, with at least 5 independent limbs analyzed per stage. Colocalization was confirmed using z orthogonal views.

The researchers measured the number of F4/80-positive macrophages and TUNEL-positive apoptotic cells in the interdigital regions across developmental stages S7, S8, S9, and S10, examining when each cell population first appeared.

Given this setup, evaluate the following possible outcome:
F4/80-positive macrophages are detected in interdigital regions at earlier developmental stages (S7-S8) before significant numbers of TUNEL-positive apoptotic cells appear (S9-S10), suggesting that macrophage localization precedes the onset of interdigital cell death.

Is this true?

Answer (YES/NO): YES